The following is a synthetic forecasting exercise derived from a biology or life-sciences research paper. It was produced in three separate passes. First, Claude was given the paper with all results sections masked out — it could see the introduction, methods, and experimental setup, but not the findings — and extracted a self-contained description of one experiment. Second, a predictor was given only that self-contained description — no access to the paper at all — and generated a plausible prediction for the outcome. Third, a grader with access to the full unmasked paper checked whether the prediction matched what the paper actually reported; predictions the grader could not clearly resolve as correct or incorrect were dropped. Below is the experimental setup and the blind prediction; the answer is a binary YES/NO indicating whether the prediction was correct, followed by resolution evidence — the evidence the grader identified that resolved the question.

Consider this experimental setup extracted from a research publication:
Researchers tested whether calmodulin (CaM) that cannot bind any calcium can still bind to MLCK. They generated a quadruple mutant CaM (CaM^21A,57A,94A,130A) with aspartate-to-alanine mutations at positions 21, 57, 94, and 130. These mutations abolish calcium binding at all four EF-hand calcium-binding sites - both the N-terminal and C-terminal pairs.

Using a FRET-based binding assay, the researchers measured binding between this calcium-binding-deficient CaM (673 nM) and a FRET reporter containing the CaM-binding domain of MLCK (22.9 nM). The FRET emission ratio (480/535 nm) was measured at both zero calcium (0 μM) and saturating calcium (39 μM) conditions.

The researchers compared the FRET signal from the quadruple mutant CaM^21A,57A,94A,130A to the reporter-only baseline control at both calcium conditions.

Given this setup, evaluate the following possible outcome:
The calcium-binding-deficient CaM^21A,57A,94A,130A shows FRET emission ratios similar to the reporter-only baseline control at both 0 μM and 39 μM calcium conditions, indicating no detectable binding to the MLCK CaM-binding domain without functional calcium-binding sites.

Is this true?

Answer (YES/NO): YES